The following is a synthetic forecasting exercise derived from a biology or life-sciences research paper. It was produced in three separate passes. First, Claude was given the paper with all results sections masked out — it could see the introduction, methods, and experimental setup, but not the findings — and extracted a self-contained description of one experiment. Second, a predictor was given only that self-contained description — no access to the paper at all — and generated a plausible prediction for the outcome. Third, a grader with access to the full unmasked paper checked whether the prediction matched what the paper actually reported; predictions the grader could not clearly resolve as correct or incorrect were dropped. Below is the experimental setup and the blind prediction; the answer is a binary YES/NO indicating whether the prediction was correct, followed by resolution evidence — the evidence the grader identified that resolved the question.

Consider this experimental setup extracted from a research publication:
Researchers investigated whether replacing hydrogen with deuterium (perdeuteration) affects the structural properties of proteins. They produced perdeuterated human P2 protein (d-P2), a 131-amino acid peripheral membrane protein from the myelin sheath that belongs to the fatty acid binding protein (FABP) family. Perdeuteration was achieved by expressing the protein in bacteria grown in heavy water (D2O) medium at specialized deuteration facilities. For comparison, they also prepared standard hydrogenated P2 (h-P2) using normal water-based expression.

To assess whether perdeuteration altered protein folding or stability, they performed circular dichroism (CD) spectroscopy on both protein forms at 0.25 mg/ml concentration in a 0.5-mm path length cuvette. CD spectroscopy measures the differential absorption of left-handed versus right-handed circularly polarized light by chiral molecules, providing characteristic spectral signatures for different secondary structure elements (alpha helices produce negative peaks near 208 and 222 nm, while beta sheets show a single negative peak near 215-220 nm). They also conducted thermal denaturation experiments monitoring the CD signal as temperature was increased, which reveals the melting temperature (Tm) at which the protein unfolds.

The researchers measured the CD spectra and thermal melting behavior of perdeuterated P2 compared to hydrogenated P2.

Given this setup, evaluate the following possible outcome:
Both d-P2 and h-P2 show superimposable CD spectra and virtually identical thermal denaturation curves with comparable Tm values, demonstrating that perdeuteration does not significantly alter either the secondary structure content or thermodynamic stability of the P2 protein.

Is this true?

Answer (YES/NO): YES